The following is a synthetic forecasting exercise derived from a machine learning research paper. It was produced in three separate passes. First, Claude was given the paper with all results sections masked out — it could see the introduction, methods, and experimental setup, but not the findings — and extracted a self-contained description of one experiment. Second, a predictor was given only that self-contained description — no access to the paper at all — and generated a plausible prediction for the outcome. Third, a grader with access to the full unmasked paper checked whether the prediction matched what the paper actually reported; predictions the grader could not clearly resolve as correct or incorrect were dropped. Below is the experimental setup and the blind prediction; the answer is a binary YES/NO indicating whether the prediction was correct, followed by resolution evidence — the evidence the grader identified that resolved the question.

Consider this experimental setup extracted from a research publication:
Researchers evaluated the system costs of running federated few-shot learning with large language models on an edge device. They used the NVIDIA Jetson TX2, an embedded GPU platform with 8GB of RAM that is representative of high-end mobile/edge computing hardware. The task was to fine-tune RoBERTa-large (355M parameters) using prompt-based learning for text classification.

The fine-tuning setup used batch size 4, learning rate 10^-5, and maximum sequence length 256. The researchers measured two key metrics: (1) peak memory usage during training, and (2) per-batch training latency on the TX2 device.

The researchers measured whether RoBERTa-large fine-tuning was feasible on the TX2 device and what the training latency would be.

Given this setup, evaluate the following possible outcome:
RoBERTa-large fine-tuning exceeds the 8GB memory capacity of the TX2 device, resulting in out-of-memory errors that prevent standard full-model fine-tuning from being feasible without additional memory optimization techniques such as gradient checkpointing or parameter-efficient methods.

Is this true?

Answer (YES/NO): YES